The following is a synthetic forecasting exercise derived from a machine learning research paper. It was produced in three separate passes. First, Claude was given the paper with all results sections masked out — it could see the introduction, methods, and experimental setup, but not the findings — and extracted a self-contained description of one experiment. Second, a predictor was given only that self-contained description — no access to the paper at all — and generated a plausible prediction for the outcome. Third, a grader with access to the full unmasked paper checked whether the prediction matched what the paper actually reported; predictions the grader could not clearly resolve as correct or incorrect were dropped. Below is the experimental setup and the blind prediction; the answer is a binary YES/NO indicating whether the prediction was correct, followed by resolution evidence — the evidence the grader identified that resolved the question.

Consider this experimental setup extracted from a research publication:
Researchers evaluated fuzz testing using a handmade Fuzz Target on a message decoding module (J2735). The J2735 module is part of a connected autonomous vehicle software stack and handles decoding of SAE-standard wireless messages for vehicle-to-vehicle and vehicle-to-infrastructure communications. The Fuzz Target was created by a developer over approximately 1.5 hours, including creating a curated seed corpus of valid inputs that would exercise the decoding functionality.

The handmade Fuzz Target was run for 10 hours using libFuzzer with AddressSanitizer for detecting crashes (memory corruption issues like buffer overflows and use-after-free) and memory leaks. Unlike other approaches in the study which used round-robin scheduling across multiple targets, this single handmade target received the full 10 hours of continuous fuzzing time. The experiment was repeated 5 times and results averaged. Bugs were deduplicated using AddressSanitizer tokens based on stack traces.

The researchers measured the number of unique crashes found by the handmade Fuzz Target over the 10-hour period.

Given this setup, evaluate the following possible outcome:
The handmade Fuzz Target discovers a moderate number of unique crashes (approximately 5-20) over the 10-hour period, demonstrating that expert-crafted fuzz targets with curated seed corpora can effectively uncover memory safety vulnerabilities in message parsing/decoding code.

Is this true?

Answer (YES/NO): NO